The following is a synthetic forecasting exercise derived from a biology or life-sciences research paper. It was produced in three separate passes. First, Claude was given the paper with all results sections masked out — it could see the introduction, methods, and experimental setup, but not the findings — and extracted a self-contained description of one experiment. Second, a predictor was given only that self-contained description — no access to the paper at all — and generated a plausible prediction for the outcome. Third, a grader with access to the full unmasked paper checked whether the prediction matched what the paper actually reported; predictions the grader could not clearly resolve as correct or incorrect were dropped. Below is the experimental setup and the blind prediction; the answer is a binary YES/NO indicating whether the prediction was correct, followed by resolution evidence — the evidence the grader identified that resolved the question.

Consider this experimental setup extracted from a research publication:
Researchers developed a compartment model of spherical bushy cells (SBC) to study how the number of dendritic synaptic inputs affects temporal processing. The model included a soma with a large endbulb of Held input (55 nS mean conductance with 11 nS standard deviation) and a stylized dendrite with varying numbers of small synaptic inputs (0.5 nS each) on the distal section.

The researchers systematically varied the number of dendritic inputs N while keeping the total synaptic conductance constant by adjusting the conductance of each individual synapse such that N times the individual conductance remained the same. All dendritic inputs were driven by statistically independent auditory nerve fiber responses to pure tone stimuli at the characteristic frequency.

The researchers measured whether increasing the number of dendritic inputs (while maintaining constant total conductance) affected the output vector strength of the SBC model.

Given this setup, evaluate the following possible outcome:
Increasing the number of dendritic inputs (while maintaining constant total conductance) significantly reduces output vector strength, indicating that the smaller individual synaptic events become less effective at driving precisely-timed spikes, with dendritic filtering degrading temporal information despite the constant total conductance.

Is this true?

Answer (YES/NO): NO